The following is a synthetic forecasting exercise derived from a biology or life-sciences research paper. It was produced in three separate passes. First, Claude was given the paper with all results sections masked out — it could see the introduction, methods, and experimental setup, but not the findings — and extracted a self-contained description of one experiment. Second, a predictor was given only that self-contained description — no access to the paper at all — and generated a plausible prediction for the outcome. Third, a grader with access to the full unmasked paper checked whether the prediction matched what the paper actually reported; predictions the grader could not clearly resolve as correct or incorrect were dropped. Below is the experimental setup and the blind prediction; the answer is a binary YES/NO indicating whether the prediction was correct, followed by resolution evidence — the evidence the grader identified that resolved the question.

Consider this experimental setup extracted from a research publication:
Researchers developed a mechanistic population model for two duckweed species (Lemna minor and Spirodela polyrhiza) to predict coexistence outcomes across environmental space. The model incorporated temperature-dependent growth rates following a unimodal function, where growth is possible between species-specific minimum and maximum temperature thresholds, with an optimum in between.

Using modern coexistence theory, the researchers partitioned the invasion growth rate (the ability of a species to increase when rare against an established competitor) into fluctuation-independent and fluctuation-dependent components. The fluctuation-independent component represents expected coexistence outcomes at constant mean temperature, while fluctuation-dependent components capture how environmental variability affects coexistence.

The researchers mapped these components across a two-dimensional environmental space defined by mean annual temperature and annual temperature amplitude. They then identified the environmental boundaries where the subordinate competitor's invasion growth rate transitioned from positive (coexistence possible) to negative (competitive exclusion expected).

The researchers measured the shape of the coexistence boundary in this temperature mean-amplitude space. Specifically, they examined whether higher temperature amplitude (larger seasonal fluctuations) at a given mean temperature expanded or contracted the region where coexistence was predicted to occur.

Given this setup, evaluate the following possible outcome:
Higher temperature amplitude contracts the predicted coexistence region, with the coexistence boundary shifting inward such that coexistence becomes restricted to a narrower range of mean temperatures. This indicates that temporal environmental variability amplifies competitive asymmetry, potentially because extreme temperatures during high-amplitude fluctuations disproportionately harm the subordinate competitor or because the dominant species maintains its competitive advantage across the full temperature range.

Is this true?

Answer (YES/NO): NO